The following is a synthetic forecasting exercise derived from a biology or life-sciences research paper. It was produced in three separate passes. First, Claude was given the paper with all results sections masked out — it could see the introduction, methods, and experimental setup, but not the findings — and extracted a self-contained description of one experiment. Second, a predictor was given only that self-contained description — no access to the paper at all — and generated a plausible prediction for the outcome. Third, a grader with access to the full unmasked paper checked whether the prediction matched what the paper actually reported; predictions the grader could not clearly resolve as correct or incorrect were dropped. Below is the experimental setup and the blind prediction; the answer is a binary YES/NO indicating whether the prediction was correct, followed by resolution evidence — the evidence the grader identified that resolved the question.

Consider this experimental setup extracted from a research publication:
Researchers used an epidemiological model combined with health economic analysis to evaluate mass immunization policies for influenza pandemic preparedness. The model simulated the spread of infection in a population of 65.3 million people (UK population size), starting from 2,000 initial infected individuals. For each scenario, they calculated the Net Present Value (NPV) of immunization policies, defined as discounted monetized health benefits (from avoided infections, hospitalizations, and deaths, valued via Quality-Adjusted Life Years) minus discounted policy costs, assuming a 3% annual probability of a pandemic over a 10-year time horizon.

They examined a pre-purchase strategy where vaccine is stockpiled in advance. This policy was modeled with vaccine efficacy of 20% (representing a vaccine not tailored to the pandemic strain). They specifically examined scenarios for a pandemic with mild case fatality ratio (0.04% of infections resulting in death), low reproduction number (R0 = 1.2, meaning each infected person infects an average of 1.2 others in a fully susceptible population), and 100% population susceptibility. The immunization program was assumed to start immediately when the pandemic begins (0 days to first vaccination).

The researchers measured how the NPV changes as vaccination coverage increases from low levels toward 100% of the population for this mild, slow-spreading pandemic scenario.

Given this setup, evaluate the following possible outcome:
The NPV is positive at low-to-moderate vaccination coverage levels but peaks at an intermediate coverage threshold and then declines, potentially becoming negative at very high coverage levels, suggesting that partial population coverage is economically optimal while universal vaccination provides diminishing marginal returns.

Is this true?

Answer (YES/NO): NO